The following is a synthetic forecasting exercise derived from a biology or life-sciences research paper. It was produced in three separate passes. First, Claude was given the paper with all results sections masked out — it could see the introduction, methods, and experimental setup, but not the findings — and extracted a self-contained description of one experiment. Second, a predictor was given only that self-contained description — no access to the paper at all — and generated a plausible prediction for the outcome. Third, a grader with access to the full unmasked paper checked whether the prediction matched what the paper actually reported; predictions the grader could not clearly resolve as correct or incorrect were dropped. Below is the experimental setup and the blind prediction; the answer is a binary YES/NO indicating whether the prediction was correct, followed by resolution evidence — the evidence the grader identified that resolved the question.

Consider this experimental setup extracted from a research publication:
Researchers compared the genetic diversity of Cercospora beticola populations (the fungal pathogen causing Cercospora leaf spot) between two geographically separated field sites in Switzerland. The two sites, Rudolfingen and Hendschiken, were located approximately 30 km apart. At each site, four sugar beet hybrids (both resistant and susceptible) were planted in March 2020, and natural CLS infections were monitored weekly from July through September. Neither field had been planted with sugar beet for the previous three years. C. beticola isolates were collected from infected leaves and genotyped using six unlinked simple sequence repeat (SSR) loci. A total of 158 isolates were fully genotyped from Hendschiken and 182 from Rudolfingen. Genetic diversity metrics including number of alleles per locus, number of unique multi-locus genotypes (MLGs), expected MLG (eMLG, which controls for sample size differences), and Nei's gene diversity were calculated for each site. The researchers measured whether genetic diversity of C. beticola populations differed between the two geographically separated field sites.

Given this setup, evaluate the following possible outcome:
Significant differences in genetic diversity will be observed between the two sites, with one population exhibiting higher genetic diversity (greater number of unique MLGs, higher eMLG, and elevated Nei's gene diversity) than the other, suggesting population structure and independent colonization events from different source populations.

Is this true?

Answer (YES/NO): NO